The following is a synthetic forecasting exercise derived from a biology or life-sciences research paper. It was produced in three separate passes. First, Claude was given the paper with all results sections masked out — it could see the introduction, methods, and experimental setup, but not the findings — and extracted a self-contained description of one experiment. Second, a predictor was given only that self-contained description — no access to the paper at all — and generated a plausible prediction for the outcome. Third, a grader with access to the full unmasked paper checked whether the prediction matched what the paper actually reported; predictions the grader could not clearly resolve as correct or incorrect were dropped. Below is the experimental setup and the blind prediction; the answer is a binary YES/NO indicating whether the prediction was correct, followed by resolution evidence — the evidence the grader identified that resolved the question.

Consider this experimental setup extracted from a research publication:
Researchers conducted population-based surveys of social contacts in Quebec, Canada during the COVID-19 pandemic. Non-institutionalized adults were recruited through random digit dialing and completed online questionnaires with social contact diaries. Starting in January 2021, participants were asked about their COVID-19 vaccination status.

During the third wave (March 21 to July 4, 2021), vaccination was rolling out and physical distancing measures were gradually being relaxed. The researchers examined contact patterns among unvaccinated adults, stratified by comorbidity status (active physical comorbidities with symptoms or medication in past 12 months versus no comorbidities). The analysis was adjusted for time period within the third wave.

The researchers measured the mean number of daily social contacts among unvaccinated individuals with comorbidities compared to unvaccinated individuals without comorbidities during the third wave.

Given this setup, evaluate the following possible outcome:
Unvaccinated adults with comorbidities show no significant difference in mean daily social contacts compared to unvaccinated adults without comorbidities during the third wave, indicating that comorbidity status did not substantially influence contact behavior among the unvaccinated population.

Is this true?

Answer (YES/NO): NO